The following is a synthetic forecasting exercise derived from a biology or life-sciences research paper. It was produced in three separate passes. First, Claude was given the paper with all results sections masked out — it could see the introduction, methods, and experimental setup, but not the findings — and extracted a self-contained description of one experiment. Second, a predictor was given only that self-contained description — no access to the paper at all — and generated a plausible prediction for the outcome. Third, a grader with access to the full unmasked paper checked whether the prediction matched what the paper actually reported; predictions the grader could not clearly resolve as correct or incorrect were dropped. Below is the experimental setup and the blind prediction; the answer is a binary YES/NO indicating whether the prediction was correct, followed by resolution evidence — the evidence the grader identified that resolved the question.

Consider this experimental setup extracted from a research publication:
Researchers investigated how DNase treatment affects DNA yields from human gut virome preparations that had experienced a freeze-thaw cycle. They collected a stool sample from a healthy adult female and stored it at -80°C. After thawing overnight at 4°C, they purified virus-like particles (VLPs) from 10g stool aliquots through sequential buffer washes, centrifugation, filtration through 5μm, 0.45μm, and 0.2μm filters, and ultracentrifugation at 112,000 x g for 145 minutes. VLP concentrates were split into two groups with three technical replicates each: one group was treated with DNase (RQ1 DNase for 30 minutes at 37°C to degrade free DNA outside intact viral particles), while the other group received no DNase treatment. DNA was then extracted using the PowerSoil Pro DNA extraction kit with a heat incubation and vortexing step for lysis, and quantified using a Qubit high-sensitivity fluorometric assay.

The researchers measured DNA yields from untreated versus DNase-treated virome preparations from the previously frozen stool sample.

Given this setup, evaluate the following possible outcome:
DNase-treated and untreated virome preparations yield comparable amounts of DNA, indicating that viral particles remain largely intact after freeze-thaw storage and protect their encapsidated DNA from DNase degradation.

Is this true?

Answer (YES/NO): YES